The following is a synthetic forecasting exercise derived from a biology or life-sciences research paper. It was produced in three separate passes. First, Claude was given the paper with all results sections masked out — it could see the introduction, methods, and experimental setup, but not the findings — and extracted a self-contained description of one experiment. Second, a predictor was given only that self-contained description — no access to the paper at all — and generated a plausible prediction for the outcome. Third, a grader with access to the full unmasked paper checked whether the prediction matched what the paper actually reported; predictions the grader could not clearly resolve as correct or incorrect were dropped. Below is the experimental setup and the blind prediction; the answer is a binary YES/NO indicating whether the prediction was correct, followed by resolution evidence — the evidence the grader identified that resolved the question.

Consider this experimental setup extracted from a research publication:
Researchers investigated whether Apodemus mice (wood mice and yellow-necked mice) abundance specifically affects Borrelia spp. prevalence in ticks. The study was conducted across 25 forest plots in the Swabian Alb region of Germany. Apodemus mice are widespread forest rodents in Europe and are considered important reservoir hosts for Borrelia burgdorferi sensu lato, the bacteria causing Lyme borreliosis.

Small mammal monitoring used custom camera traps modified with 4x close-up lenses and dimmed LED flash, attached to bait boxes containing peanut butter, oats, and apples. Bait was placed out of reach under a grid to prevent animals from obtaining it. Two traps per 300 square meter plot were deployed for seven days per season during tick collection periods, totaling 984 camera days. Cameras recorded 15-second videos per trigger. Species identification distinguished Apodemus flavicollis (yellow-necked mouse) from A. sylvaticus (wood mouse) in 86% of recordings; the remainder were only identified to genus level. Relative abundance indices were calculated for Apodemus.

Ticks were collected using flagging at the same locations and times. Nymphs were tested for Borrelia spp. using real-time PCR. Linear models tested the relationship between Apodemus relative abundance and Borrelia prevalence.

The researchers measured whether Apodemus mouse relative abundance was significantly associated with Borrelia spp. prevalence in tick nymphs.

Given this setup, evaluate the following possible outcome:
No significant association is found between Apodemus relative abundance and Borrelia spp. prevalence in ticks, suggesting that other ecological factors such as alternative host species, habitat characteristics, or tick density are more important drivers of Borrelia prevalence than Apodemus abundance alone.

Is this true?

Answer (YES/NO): NO